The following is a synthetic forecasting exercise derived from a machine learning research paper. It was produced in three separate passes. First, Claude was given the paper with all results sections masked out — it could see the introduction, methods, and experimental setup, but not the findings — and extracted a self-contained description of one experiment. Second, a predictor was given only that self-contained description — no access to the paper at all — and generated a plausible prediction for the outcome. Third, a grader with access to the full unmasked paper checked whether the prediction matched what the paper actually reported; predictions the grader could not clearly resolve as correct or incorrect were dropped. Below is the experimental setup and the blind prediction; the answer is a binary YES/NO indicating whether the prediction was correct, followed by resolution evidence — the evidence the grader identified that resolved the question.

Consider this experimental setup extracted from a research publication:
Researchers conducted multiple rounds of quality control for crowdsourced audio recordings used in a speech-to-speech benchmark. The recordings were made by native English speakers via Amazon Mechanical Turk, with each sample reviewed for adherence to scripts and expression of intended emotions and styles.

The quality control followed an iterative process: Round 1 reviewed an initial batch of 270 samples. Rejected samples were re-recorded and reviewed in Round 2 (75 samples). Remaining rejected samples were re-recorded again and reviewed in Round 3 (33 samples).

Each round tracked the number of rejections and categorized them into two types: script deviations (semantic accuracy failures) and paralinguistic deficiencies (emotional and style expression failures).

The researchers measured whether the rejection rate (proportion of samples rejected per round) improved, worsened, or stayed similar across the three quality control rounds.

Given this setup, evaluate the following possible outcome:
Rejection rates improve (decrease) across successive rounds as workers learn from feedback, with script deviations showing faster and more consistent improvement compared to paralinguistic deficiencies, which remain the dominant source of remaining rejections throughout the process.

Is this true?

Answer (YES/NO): NO